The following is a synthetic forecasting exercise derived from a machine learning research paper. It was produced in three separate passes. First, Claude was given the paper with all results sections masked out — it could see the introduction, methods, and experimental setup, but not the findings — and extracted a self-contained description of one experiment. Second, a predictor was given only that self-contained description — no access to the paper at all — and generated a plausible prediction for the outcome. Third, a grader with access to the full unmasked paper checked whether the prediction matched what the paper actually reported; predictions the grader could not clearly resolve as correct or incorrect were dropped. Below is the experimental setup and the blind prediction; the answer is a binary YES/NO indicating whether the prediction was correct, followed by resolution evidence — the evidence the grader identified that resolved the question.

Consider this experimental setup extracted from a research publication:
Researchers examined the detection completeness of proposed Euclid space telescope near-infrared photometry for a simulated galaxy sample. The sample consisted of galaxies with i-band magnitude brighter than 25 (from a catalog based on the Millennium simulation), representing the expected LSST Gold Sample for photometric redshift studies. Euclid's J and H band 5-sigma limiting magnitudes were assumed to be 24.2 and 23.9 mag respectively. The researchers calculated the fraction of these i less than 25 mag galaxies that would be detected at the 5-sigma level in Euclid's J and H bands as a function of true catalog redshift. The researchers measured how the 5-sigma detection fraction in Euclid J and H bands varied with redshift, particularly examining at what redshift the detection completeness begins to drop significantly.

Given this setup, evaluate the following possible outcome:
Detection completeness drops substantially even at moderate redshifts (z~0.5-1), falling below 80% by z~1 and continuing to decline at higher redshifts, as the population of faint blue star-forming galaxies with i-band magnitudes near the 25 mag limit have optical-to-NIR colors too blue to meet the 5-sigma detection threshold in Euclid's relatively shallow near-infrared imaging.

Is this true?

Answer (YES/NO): NO